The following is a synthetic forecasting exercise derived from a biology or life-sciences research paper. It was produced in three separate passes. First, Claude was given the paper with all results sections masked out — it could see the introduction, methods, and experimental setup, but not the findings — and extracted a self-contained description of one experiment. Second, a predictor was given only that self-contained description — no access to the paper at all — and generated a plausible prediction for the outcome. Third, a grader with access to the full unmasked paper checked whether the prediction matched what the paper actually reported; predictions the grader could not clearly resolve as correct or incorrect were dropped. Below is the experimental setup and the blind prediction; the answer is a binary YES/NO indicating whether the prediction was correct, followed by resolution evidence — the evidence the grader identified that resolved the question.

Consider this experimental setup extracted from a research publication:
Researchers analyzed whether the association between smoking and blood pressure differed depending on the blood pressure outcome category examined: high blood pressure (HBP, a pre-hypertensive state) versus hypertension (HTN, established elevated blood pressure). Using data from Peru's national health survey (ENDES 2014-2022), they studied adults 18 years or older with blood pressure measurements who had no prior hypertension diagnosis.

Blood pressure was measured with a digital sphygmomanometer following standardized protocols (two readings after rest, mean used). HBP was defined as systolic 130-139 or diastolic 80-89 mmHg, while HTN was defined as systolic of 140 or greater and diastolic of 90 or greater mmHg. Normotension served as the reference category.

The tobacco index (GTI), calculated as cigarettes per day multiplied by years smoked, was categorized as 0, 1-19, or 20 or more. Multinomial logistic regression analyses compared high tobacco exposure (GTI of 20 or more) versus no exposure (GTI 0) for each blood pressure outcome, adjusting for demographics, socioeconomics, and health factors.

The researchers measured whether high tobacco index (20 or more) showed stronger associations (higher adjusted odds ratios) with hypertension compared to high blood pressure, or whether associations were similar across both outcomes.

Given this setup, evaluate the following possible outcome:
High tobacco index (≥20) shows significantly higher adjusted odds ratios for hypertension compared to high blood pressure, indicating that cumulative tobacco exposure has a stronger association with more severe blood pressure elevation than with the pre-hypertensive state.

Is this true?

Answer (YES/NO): NO